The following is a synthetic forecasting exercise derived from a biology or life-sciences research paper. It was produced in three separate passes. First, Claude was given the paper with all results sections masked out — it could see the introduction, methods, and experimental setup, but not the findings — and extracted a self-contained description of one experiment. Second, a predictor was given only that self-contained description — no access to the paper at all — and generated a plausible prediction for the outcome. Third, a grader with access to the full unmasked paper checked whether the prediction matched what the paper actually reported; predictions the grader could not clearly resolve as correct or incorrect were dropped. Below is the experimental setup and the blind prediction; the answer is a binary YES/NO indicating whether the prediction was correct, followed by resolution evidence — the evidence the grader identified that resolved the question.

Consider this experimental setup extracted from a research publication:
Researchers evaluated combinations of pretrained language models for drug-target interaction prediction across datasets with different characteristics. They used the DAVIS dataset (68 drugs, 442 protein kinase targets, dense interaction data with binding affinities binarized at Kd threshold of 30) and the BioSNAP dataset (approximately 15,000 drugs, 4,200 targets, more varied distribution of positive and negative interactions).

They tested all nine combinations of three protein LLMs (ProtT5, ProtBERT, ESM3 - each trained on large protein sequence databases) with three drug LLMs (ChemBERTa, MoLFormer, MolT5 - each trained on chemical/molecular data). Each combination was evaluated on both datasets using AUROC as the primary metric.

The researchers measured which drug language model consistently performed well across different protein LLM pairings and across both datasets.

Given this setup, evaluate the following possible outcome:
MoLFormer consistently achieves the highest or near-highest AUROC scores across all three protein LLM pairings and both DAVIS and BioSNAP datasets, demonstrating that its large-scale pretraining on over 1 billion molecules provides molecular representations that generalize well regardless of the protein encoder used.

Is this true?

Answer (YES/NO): YES